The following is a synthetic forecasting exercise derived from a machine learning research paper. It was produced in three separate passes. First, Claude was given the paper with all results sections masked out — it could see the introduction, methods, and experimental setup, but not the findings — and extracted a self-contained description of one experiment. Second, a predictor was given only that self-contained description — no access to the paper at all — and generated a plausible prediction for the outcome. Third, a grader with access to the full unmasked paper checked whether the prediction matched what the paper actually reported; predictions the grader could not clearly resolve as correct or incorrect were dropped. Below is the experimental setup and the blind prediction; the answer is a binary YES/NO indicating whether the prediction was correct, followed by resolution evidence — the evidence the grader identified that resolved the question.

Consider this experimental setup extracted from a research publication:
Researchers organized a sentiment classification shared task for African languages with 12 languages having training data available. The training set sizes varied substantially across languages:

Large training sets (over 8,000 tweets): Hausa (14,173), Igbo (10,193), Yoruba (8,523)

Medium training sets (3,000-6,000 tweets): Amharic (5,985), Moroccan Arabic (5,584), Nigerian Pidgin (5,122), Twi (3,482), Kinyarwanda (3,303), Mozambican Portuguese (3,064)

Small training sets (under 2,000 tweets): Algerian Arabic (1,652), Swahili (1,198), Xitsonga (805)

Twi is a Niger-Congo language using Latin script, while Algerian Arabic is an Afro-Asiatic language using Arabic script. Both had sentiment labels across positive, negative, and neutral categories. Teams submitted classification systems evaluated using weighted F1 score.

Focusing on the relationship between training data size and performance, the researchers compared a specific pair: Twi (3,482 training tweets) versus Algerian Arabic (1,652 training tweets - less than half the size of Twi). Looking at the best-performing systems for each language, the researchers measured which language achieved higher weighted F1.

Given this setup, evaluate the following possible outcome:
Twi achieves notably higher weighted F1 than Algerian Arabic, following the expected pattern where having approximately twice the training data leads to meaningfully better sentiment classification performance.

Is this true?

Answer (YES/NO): NO